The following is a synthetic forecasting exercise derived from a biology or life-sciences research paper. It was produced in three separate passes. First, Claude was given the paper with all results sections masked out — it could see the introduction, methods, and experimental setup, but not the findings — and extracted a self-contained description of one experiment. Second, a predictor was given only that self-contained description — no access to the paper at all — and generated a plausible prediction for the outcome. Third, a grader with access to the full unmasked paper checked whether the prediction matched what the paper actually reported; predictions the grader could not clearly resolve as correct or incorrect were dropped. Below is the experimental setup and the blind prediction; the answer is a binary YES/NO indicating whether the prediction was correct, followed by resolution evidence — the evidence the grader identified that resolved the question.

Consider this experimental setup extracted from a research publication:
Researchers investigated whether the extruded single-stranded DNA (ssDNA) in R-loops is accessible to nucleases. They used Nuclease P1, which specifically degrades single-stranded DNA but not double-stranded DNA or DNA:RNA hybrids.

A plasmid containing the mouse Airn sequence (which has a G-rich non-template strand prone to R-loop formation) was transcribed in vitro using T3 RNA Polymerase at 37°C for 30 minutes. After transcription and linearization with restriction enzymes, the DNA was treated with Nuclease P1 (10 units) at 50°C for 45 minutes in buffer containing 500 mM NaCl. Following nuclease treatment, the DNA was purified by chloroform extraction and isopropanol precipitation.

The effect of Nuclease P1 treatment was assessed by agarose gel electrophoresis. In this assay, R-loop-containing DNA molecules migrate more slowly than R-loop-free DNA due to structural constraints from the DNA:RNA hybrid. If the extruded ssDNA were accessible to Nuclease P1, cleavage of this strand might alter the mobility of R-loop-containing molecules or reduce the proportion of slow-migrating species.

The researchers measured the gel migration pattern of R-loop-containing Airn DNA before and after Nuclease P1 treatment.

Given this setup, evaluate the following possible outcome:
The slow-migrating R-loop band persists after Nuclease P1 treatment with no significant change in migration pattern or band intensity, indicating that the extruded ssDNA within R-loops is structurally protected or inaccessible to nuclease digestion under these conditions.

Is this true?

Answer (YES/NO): NO